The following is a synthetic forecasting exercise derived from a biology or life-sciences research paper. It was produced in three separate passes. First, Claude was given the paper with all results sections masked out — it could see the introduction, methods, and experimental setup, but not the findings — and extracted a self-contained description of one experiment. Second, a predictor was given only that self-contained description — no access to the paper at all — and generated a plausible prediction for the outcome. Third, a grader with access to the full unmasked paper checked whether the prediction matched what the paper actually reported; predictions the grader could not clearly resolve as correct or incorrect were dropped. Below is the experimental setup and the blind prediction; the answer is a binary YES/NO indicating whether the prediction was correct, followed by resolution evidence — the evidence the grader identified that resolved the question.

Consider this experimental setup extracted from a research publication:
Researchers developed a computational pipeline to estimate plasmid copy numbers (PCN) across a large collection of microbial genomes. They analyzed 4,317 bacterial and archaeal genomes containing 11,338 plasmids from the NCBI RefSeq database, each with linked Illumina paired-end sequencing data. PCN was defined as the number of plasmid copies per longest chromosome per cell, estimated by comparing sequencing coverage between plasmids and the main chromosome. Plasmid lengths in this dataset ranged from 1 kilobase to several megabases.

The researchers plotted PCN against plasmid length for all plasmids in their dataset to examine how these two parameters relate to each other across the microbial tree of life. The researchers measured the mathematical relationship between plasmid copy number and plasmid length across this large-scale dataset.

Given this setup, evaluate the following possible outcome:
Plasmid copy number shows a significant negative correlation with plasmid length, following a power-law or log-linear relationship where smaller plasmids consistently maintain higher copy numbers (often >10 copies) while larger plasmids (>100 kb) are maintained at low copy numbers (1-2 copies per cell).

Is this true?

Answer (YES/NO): YES